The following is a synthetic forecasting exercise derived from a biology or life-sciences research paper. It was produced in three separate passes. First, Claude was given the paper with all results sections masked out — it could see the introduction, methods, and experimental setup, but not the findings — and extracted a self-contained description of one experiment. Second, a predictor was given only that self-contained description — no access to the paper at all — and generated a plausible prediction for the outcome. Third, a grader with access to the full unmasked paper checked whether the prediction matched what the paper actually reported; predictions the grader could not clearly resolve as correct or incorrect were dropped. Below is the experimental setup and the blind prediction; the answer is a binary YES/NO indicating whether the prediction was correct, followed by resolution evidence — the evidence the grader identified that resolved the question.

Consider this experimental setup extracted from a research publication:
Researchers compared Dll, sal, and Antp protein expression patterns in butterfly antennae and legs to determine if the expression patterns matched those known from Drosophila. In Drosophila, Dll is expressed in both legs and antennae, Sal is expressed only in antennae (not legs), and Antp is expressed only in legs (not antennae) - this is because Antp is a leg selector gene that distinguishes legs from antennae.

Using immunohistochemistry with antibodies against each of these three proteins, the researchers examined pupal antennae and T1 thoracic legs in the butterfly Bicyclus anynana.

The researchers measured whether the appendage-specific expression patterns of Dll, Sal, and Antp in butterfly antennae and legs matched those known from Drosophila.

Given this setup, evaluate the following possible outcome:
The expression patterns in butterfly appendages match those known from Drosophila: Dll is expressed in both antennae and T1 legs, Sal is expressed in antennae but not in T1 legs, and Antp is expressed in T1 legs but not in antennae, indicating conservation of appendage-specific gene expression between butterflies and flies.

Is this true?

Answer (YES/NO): YES